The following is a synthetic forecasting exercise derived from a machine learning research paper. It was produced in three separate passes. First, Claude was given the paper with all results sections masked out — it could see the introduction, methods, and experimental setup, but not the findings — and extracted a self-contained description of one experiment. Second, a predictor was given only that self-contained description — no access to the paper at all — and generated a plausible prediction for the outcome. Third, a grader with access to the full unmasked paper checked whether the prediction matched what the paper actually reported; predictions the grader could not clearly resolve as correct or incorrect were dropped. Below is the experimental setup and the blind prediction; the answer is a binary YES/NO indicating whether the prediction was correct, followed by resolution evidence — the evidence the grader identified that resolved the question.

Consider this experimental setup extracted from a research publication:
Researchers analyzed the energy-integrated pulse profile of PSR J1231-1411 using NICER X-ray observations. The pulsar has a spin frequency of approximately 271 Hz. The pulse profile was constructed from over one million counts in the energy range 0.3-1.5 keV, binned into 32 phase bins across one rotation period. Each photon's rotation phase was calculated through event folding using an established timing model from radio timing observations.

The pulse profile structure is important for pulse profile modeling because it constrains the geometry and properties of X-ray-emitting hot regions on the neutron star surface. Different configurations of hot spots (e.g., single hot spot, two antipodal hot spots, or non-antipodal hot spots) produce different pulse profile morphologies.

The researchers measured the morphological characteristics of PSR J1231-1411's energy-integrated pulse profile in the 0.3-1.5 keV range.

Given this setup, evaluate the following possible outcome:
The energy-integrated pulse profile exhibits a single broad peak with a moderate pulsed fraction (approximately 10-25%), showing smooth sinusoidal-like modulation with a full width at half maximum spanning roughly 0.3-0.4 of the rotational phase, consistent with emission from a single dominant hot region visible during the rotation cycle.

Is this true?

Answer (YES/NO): NO